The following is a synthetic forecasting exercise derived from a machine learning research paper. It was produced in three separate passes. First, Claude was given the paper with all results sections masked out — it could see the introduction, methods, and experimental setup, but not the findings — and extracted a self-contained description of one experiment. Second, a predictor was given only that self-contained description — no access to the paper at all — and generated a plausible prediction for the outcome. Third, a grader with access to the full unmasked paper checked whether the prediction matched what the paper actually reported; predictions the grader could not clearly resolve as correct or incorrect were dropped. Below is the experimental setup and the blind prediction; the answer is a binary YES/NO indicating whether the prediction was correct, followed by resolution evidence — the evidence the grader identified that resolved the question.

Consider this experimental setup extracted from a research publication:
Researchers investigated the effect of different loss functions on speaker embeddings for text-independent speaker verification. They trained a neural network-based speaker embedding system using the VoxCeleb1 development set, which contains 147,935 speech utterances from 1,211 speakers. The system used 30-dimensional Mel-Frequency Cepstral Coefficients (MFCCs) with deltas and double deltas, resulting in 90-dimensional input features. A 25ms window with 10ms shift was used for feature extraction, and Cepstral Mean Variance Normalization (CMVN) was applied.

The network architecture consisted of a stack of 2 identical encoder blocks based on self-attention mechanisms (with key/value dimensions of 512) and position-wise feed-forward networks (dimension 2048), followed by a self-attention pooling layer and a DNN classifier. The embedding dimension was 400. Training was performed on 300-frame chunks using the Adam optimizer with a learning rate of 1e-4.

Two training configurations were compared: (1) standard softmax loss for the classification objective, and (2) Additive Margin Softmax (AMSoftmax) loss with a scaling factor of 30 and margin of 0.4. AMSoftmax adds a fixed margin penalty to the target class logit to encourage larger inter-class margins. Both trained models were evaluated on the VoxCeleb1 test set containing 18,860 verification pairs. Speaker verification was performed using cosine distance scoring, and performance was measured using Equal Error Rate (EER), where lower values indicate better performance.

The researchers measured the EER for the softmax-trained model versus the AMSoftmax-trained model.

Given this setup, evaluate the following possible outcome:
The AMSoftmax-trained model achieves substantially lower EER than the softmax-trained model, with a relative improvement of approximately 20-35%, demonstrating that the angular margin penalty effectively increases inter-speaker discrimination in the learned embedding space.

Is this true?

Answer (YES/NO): NO